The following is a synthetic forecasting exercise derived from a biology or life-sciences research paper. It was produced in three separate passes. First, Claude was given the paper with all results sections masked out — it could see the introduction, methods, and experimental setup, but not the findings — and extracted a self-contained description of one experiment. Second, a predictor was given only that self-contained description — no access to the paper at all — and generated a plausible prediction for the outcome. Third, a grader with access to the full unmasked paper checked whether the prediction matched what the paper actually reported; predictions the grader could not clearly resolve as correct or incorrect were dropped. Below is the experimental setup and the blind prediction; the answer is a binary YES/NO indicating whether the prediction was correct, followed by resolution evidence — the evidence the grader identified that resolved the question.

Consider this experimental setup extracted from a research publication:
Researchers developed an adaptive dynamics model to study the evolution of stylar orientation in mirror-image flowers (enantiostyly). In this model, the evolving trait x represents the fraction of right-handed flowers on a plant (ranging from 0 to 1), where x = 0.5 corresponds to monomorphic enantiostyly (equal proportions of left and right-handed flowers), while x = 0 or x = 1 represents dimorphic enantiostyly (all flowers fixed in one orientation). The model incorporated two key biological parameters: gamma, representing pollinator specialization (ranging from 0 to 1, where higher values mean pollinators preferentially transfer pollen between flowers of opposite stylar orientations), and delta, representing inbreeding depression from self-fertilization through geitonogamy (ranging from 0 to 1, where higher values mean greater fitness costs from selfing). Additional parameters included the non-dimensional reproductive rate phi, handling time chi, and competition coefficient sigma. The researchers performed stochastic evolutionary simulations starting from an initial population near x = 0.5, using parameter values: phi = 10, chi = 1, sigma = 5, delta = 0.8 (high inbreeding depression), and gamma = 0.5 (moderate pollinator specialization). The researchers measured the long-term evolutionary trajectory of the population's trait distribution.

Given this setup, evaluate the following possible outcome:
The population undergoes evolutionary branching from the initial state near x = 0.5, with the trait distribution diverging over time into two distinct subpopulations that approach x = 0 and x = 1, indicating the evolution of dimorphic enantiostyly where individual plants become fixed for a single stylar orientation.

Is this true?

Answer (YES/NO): YES